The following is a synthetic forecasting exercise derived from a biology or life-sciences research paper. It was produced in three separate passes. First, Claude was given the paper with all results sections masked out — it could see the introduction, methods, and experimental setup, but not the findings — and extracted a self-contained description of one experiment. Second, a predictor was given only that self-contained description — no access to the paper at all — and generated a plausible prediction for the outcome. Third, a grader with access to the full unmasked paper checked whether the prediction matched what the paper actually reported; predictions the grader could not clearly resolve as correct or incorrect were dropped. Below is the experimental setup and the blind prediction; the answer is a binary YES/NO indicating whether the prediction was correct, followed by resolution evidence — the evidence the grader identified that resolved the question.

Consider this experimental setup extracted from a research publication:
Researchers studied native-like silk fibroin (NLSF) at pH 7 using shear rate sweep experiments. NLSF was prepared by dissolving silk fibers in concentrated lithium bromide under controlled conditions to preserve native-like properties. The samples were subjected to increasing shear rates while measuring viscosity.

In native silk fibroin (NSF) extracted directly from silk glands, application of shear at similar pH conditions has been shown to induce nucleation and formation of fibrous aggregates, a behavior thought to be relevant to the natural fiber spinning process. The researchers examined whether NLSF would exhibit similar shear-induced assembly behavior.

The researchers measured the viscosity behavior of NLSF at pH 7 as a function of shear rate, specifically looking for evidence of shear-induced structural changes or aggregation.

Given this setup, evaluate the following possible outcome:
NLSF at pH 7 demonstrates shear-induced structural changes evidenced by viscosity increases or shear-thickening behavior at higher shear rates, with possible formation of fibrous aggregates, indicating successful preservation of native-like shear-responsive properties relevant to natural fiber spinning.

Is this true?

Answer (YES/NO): YES